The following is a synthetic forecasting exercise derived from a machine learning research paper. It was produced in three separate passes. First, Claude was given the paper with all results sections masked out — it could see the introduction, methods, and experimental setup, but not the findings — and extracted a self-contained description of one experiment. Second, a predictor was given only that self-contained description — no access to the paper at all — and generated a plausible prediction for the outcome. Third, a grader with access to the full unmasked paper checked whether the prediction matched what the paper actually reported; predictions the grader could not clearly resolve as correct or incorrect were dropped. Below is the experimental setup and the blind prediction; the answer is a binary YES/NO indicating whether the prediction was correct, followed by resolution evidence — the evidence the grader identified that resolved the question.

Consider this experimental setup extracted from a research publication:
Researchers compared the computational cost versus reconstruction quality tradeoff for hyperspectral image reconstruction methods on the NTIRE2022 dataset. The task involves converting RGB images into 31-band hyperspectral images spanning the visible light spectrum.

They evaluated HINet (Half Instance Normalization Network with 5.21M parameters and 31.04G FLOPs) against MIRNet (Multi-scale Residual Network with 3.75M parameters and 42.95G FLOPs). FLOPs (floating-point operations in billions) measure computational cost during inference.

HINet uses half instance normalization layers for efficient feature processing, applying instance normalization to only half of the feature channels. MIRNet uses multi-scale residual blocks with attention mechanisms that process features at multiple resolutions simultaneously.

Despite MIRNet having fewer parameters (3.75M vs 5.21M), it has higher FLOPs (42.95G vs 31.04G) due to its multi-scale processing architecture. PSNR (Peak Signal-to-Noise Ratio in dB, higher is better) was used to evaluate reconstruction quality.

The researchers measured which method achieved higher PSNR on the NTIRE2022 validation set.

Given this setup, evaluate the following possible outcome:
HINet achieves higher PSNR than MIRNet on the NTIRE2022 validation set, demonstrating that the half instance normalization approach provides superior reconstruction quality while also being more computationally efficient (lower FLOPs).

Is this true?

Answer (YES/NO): NO